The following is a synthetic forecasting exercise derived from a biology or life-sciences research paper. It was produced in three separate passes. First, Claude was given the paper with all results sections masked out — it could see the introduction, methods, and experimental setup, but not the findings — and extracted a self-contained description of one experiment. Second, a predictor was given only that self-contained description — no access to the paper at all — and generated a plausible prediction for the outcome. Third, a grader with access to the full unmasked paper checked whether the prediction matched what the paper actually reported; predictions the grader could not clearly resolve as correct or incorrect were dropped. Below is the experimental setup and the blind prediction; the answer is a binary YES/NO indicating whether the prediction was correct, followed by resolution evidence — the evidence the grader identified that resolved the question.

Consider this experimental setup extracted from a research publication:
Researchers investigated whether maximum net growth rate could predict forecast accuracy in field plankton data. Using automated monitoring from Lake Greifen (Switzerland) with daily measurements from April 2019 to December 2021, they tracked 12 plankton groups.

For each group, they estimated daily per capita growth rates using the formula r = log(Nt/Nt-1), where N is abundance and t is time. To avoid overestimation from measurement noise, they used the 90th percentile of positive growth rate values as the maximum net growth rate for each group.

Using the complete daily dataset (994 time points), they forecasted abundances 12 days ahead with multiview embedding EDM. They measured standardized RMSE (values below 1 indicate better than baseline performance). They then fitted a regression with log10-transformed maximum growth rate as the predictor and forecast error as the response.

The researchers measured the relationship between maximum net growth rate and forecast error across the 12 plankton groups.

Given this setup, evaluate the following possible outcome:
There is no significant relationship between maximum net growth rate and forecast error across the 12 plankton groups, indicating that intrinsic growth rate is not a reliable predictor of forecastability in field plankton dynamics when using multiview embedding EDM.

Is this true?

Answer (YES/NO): NO